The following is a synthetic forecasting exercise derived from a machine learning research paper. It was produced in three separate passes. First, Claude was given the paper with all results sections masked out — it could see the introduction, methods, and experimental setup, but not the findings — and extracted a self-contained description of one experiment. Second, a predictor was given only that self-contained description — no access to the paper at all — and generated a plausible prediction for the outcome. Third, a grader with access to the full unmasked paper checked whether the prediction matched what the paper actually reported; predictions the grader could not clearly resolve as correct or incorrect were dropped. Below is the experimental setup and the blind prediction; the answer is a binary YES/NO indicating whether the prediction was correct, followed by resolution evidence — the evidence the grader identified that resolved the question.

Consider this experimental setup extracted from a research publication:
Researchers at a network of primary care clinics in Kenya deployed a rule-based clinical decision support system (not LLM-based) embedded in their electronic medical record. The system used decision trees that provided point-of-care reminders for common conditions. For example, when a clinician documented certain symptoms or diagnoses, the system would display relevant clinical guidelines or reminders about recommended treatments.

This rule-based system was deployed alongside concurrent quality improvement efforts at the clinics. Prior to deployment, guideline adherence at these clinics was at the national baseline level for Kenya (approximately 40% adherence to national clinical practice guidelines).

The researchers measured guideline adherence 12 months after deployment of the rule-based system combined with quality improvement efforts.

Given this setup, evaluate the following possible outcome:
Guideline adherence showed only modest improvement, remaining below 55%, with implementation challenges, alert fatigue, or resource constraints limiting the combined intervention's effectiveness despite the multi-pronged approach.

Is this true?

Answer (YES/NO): NO